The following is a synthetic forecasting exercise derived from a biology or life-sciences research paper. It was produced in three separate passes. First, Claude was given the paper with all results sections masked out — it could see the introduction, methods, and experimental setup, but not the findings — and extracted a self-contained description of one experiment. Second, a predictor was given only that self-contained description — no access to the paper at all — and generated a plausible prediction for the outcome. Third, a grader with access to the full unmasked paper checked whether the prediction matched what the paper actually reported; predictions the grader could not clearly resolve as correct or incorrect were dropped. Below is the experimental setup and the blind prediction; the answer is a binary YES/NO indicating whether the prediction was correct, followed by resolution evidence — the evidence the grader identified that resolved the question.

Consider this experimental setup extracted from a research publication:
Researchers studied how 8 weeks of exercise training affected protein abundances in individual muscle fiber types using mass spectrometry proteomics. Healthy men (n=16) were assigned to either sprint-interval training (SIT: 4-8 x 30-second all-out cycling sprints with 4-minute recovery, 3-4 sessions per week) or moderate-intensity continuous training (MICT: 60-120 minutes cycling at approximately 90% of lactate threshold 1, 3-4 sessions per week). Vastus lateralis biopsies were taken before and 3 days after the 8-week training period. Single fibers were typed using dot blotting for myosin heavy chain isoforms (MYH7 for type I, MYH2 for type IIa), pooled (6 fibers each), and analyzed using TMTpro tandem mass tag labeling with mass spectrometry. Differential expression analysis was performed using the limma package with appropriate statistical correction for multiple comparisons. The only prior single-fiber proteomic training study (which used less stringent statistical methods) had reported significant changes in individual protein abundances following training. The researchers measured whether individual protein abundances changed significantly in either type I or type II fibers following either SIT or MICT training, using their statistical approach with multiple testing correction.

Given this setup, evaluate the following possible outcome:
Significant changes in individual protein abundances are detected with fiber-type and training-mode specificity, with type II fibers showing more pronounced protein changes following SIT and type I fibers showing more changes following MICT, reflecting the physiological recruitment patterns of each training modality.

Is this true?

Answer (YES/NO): NO